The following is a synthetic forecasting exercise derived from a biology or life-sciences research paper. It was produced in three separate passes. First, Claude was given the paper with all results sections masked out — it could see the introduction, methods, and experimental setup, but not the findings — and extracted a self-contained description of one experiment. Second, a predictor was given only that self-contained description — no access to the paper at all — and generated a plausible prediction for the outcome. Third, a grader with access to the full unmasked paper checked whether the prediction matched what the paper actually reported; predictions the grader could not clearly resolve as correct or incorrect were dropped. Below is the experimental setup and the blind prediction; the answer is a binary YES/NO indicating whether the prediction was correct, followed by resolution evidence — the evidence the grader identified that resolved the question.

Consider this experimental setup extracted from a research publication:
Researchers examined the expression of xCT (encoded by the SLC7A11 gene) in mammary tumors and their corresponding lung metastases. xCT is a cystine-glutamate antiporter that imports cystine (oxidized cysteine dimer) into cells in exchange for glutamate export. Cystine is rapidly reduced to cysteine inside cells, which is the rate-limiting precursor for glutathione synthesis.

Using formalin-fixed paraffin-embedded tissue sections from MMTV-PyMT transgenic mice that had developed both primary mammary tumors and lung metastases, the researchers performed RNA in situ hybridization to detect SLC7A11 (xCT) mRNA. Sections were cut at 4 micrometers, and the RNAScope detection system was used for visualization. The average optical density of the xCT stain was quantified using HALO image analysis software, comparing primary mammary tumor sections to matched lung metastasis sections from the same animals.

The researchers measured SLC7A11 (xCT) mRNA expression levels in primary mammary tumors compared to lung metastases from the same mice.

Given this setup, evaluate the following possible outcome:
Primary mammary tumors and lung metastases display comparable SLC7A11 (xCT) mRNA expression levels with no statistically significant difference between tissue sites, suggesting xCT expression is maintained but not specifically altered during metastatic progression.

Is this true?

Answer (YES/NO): NO